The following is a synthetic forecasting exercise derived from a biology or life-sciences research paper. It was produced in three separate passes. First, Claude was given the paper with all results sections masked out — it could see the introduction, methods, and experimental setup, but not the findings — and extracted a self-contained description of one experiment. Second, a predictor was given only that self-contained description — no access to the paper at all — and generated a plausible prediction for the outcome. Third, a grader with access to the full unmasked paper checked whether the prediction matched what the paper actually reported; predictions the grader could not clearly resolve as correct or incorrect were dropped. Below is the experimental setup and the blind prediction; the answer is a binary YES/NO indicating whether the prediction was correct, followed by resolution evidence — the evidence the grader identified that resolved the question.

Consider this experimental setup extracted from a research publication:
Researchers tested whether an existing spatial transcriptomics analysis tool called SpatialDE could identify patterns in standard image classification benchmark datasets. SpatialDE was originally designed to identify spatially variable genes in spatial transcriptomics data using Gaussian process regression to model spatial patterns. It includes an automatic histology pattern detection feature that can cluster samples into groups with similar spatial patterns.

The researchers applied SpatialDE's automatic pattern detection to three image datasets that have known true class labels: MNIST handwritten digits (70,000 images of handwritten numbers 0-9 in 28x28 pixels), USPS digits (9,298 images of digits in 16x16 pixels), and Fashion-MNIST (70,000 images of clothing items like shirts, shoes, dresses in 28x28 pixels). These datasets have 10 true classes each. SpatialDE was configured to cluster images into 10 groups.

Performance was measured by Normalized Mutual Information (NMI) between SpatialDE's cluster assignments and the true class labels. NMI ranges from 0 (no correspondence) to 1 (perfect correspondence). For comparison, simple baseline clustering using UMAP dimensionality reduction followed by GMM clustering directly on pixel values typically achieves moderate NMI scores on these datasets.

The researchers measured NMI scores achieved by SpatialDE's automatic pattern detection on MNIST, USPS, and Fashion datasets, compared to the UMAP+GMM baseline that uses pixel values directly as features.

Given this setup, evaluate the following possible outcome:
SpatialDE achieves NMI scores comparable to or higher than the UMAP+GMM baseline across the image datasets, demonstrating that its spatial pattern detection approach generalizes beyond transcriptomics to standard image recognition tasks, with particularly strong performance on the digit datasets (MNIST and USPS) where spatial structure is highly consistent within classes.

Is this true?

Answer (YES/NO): NO